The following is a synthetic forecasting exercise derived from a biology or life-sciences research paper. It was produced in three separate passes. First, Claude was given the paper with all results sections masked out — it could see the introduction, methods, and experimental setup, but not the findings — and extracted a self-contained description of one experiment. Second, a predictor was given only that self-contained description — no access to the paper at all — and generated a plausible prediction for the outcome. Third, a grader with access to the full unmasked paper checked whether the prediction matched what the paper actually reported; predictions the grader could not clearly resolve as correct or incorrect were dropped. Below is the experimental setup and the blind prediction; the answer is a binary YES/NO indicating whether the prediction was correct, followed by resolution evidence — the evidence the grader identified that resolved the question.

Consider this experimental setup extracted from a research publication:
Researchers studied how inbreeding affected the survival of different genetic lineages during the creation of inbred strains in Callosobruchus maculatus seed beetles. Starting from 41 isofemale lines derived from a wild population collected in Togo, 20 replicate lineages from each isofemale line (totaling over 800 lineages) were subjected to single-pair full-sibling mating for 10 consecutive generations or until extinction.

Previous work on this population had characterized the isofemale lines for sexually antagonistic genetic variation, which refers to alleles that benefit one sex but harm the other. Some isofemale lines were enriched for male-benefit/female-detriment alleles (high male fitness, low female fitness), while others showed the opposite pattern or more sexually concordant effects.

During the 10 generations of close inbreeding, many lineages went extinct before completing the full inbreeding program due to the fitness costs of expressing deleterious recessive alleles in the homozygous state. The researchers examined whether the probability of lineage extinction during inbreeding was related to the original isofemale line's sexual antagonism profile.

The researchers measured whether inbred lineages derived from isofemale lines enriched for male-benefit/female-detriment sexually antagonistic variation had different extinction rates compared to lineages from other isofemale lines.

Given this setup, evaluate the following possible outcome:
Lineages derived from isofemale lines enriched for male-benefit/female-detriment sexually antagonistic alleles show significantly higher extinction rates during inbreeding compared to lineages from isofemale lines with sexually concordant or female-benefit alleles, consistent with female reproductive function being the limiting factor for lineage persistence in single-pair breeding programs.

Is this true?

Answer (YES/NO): YES